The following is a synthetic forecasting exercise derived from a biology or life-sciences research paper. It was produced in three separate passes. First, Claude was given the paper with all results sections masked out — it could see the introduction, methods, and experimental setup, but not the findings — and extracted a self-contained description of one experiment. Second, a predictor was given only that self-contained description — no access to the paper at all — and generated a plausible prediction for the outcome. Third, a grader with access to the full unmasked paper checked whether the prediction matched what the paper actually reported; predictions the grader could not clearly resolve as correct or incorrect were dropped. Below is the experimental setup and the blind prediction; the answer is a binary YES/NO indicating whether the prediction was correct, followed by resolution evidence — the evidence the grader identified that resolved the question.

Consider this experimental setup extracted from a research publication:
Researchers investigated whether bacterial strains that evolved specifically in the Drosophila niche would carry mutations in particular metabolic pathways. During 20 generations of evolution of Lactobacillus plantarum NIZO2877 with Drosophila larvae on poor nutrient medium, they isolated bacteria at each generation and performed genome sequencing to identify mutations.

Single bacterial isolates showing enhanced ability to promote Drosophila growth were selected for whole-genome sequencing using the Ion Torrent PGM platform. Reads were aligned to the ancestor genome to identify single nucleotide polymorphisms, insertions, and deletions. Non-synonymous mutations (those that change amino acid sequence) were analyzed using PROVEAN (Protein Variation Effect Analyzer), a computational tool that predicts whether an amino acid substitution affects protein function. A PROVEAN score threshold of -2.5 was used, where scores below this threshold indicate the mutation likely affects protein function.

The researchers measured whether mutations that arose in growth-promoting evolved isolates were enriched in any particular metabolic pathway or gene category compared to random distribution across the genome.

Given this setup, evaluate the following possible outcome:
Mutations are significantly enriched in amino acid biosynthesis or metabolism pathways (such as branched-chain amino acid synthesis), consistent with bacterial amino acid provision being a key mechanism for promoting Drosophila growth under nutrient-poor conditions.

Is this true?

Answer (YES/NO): NO